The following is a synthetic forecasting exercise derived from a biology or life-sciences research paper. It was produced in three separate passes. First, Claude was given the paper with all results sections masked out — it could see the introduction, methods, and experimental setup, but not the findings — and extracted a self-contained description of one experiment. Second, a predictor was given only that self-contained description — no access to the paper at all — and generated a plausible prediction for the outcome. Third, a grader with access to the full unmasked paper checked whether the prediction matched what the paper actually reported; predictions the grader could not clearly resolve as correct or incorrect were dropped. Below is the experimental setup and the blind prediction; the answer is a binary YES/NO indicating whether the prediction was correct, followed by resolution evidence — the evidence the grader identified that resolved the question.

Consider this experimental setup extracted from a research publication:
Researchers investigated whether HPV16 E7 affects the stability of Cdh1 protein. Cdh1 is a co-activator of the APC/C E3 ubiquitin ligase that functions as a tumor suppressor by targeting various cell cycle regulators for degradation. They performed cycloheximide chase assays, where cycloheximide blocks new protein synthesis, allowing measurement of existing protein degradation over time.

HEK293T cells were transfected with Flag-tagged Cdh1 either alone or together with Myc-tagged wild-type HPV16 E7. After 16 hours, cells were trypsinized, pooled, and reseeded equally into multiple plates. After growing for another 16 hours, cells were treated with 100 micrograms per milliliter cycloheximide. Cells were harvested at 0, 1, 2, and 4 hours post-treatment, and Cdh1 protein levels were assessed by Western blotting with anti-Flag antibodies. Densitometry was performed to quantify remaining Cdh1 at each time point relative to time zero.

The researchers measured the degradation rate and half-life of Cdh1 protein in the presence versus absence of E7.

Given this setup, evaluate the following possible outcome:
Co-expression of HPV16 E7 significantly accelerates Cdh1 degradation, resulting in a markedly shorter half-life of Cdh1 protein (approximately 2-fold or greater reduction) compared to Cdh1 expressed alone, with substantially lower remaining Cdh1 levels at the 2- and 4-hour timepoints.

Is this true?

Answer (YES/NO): YES